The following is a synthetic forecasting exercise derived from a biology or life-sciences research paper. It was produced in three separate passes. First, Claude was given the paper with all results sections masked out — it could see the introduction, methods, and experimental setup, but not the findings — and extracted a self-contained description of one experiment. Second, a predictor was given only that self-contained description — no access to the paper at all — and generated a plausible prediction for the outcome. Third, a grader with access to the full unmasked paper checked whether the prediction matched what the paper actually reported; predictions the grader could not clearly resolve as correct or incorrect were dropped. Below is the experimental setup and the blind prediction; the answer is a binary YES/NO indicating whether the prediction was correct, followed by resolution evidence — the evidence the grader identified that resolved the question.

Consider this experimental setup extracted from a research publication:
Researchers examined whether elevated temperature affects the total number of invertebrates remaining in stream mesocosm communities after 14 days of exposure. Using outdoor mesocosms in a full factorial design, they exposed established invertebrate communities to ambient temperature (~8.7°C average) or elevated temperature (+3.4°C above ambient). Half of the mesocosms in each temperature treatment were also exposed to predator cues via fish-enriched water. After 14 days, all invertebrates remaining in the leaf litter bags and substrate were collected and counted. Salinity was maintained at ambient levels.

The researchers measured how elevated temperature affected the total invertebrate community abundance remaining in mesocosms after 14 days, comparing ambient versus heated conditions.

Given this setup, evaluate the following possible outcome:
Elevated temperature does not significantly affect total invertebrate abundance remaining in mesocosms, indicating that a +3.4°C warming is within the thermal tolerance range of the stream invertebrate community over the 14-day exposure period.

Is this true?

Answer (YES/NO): NO